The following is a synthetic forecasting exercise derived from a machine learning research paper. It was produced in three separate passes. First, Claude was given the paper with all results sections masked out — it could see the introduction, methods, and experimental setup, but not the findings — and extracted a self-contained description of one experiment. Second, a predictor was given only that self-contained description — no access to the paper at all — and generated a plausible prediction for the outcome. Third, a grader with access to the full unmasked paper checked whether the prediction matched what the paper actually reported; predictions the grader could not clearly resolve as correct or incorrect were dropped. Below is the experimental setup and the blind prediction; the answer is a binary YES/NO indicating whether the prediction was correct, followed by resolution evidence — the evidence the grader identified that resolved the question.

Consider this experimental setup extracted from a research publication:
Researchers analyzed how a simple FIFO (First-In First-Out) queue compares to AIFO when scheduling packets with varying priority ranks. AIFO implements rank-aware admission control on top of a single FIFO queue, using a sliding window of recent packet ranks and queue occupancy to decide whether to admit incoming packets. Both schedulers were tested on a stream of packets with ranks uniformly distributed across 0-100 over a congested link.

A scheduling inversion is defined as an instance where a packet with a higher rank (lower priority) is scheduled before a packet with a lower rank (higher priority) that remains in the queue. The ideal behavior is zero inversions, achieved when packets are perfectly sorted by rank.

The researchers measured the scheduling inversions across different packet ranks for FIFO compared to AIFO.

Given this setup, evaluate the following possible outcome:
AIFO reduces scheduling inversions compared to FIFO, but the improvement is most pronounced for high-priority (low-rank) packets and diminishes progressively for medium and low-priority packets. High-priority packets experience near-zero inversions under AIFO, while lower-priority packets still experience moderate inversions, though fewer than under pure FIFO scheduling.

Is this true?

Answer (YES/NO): NO